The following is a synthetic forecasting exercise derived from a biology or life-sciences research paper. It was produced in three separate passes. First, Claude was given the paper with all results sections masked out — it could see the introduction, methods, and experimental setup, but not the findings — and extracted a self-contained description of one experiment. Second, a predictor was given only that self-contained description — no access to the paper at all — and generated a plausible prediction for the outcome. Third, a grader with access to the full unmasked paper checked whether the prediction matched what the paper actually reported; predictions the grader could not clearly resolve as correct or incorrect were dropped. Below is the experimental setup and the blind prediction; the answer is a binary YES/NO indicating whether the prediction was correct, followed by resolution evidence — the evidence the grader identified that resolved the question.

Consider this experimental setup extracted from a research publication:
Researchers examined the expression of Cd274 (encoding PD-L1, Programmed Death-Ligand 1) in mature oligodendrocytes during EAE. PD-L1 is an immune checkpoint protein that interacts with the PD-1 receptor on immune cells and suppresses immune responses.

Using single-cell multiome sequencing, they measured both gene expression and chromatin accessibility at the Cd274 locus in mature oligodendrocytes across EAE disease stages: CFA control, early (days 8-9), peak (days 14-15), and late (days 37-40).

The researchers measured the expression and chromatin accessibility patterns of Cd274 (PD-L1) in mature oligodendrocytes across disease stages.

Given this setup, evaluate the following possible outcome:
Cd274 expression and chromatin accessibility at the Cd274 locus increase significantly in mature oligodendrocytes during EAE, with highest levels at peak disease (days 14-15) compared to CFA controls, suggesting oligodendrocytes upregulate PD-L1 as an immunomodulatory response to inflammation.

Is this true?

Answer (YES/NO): NO